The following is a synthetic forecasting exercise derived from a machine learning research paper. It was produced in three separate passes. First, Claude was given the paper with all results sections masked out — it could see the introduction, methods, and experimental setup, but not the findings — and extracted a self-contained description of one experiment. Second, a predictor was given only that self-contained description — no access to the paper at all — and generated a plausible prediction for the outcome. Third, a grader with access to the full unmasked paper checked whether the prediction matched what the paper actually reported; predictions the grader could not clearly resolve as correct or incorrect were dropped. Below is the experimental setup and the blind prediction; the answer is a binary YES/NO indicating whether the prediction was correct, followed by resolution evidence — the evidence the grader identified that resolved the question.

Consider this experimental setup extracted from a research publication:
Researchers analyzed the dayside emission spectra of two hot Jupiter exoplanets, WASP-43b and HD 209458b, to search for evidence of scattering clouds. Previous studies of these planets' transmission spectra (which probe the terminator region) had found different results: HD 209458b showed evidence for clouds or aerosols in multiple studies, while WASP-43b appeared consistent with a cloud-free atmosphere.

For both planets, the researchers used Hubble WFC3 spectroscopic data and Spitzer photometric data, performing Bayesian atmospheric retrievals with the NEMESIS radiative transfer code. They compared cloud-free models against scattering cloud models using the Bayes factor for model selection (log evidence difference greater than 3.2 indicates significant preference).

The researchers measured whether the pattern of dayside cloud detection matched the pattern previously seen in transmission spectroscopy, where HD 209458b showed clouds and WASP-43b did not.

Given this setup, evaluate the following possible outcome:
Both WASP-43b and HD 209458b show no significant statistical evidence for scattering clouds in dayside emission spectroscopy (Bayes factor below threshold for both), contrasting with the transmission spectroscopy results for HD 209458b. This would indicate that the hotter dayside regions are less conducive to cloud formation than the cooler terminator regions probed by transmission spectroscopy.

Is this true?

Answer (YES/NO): NO